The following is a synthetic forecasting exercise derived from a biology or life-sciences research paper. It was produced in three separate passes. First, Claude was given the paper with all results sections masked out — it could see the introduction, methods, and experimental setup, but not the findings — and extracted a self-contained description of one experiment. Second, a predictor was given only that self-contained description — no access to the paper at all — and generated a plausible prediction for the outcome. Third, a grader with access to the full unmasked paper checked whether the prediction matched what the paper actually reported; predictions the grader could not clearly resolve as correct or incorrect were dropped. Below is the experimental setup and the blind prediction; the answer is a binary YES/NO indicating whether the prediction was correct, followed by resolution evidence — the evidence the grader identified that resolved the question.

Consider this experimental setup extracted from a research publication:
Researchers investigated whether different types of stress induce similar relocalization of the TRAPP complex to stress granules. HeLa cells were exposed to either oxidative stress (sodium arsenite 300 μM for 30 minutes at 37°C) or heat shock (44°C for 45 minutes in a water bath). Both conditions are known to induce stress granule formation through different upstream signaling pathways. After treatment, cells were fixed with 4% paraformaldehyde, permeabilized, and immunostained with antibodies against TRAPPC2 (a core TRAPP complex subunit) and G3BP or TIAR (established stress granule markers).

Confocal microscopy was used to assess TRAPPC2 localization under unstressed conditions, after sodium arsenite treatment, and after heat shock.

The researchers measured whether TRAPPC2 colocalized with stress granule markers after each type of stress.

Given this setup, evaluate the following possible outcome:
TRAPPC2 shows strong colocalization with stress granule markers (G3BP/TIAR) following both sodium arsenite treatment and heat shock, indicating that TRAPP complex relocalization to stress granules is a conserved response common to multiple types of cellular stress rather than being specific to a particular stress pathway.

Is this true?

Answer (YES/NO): YES